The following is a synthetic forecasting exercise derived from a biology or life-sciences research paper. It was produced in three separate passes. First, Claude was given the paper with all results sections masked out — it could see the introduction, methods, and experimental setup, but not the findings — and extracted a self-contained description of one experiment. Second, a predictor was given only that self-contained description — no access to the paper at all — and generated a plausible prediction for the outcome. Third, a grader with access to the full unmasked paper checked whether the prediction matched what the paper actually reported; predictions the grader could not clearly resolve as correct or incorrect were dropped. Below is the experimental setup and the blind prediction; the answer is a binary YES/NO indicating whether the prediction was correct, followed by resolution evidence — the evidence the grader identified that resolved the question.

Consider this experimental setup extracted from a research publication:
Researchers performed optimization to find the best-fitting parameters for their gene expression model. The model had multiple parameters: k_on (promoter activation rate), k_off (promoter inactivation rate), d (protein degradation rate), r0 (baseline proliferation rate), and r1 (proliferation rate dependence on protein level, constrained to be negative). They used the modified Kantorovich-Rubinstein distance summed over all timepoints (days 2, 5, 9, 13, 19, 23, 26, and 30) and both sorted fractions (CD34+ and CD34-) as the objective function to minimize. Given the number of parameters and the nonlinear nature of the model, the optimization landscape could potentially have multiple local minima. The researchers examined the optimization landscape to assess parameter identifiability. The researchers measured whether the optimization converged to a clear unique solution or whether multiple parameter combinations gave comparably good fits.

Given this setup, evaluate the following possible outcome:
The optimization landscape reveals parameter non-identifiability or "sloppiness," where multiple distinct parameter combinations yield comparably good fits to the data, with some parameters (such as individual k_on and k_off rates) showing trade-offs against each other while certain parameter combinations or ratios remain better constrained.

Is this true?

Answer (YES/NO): NO